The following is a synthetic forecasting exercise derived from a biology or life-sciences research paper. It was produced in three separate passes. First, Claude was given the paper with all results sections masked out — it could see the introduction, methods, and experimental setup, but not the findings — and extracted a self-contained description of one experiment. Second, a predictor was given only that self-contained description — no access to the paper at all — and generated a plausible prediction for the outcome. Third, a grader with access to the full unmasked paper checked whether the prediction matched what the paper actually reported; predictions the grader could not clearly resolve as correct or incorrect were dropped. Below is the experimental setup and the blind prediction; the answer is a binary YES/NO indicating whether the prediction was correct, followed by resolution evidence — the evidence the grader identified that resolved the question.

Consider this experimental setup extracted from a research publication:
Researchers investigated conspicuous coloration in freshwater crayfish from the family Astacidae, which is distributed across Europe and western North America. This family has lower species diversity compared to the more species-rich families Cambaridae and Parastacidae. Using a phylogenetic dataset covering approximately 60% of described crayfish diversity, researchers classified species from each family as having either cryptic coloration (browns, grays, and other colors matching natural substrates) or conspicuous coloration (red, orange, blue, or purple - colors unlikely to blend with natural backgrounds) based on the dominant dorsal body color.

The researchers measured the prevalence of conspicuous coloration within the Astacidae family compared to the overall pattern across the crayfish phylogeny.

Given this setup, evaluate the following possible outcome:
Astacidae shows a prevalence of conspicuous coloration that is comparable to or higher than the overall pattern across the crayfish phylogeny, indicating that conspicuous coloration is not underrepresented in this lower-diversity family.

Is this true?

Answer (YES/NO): NO